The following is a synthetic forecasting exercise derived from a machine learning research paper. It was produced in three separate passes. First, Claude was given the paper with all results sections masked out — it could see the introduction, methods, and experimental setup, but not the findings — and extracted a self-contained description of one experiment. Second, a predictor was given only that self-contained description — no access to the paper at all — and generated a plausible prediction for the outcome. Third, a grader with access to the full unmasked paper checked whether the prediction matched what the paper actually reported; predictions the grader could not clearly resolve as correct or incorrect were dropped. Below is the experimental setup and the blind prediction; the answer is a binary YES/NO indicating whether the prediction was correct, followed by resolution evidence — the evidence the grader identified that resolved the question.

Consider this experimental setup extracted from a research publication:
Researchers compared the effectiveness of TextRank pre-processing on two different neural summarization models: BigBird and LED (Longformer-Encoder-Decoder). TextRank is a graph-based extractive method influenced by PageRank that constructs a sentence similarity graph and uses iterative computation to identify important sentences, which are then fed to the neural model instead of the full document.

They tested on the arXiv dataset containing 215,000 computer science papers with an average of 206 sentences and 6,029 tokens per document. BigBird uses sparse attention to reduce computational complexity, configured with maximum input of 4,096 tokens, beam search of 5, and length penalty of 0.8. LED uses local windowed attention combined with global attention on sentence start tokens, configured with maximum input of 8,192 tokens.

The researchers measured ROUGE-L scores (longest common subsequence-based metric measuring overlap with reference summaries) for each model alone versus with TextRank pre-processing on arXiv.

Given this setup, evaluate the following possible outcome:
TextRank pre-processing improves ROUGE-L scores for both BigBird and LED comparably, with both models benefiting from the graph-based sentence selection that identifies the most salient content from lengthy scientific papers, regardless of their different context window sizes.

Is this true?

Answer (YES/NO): NO